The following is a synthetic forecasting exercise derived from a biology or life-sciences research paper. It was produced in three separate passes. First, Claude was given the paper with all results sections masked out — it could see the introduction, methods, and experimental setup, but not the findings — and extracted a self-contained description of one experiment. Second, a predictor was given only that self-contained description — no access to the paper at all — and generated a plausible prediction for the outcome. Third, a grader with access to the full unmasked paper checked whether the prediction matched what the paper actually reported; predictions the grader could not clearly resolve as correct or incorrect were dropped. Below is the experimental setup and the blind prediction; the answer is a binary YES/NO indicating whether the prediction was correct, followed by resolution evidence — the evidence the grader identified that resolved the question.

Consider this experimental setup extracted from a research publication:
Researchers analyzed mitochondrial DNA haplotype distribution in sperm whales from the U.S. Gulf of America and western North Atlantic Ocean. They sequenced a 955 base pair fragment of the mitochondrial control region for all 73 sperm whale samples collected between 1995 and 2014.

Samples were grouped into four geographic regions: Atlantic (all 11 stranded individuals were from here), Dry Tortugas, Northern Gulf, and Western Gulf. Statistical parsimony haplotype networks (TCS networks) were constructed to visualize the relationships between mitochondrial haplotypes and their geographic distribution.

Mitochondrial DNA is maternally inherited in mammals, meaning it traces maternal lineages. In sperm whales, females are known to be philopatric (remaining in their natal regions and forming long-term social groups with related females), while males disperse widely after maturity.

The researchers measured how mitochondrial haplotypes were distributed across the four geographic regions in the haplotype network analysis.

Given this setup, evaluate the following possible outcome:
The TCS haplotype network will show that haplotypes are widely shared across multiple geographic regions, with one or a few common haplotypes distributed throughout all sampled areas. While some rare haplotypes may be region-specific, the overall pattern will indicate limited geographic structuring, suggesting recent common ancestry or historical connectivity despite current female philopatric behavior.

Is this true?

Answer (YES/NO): NO